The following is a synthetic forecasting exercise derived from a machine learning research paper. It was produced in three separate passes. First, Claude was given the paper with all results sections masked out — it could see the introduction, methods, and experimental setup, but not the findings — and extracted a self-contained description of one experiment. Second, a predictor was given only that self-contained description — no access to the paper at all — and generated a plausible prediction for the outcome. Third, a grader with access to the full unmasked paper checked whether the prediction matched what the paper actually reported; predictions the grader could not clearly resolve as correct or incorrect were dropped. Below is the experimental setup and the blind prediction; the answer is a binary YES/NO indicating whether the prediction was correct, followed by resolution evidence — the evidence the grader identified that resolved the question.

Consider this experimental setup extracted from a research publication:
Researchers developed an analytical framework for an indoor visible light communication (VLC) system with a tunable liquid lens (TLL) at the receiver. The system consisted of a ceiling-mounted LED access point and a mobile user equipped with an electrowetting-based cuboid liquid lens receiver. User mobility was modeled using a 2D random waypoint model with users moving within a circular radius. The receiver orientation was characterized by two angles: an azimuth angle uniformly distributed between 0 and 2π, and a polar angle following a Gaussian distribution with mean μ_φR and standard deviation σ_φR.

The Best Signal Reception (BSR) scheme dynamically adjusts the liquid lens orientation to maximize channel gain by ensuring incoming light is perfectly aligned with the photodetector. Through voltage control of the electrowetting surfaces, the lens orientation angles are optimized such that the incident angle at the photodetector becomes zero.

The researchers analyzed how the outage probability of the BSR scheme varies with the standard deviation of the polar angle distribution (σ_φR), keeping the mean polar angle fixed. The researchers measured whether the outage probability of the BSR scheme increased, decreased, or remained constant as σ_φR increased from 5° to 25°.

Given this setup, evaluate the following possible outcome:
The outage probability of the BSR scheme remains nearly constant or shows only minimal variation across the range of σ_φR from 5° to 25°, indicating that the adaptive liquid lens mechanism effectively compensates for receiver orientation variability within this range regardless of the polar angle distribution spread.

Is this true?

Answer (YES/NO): YES